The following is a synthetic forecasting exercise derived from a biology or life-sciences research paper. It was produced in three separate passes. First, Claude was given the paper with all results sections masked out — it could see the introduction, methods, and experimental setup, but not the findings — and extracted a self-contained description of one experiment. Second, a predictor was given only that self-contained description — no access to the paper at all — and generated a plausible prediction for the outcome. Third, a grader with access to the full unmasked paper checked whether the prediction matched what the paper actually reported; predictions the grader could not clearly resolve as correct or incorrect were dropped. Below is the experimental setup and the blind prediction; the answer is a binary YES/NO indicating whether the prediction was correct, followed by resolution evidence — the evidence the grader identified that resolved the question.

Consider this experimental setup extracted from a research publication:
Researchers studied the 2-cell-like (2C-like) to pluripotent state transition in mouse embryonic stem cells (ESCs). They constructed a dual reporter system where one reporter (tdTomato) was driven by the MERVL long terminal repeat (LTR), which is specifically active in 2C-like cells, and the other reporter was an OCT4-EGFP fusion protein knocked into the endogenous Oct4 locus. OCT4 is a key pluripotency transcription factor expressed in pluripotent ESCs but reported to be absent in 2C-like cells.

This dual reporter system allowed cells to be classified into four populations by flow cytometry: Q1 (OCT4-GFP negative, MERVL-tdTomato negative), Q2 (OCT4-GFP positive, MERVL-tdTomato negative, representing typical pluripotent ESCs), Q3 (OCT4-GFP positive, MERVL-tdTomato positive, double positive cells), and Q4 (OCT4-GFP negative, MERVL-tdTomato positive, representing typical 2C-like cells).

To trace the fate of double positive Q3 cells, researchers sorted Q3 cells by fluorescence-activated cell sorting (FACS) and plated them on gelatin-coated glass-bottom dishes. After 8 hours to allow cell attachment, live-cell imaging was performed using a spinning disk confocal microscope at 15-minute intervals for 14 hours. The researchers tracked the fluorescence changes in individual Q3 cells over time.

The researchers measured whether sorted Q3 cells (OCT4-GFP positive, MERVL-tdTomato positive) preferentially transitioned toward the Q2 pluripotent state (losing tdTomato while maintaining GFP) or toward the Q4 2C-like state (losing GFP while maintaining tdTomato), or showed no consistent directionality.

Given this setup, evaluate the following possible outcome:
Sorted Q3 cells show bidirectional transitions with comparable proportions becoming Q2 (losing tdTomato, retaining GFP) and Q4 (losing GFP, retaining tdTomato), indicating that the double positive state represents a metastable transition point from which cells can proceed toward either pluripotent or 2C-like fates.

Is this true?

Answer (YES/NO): NO